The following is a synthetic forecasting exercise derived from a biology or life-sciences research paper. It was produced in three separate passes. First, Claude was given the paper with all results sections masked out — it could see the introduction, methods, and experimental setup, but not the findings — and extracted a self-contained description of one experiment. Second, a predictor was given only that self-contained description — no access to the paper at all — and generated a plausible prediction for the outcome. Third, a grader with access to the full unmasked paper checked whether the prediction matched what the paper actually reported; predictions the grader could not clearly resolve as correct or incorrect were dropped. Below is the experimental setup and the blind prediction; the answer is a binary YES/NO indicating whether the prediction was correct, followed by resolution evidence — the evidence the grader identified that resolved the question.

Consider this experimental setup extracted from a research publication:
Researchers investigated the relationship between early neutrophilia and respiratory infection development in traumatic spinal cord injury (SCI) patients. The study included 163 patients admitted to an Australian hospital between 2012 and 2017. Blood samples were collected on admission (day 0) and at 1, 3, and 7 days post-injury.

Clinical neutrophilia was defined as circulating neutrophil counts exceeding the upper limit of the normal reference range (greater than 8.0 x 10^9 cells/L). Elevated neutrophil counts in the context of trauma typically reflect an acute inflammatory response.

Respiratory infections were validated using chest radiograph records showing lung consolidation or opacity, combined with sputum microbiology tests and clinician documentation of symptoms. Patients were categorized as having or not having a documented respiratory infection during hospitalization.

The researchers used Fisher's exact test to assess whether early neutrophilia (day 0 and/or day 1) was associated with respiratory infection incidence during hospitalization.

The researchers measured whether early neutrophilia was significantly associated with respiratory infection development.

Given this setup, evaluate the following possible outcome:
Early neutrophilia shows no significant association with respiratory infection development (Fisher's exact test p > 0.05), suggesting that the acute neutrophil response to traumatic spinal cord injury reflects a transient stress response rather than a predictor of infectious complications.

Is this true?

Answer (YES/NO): YES